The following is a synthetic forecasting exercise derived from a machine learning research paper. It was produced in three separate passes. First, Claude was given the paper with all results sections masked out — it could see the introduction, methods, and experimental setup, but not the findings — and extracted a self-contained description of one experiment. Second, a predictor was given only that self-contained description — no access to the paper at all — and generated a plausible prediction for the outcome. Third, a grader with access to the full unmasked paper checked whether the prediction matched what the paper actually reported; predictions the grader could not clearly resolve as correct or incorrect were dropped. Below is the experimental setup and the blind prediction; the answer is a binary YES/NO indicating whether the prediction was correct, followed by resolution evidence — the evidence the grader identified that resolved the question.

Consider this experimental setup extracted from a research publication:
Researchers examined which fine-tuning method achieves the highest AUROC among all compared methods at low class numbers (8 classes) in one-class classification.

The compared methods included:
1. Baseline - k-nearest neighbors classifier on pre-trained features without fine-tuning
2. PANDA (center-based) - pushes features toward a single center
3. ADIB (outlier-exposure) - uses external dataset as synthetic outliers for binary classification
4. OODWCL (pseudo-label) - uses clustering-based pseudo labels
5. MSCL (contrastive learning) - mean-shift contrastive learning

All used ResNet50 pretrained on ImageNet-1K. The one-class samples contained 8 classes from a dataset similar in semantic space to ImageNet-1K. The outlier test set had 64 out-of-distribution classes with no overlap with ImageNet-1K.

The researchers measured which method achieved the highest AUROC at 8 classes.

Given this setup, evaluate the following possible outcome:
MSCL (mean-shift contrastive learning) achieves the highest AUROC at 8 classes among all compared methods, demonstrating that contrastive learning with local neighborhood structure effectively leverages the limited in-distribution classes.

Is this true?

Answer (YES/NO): NO